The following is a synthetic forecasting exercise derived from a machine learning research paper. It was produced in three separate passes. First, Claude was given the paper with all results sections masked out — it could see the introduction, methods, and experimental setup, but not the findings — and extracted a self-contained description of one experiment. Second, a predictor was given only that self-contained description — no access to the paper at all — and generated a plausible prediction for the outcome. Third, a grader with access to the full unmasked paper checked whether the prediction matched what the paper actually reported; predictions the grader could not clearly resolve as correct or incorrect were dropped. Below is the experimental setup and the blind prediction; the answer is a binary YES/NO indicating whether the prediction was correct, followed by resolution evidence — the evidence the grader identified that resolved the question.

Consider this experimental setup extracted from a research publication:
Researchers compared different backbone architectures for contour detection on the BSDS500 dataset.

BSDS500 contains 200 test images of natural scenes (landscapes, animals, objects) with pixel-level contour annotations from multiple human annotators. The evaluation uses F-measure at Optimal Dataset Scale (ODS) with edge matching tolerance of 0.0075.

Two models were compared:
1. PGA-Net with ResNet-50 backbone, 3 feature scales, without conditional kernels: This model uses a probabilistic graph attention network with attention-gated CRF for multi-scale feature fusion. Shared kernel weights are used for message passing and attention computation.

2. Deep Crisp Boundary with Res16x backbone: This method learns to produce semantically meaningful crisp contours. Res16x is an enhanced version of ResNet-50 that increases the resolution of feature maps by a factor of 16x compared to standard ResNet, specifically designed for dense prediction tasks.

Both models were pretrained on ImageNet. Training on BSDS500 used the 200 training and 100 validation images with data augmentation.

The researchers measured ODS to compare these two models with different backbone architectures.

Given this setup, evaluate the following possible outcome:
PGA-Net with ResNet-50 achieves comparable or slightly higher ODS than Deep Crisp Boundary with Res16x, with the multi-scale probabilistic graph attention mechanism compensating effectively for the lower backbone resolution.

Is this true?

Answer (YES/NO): NO